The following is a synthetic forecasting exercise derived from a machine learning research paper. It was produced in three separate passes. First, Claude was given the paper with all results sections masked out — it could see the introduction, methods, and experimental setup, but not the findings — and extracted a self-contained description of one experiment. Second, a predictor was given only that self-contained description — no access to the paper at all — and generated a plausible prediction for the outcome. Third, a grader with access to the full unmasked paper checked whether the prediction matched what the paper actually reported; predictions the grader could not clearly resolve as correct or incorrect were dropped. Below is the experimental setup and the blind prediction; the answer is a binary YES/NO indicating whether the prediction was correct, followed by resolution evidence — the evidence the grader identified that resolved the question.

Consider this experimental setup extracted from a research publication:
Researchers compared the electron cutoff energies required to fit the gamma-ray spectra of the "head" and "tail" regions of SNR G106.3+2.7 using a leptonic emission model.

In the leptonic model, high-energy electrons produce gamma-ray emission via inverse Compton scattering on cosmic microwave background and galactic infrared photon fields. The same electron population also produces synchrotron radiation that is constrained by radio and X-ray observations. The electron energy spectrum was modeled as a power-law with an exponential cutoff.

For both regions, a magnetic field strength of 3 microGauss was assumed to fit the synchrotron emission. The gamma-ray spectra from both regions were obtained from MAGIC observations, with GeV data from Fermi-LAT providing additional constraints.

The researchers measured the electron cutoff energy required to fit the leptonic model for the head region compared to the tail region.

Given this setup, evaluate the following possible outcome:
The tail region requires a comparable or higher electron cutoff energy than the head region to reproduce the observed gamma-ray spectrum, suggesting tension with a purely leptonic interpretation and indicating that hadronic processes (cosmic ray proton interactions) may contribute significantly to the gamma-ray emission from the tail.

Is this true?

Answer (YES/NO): YES